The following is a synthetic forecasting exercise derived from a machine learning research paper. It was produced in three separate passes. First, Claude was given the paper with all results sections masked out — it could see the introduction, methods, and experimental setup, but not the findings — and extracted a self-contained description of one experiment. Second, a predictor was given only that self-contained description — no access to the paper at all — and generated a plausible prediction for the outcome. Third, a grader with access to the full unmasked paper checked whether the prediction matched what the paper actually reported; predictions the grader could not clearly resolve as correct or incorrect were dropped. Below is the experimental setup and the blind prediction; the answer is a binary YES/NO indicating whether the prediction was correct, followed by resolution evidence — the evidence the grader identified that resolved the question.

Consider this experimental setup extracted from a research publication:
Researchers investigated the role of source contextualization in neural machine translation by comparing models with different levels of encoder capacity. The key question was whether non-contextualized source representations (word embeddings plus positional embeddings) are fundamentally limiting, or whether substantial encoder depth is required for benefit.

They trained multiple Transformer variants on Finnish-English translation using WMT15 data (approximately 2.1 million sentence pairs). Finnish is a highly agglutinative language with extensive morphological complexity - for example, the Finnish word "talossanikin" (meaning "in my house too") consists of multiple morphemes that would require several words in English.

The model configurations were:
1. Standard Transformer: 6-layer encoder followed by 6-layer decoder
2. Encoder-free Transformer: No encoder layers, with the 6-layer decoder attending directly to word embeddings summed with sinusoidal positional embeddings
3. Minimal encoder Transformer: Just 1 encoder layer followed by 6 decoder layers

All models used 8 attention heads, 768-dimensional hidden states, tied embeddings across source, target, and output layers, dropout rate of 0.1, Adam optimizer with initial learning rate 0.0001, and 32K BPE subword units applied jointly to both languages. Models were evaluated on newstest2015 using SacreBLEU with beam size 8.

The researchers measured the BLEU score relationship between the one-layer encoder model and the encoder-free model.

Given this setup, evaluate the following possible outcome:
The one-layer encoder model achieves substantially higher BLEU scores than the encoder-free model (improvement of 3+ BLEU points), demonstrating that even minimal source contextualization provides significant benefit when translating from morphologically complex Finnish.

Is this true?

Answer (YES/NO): NO